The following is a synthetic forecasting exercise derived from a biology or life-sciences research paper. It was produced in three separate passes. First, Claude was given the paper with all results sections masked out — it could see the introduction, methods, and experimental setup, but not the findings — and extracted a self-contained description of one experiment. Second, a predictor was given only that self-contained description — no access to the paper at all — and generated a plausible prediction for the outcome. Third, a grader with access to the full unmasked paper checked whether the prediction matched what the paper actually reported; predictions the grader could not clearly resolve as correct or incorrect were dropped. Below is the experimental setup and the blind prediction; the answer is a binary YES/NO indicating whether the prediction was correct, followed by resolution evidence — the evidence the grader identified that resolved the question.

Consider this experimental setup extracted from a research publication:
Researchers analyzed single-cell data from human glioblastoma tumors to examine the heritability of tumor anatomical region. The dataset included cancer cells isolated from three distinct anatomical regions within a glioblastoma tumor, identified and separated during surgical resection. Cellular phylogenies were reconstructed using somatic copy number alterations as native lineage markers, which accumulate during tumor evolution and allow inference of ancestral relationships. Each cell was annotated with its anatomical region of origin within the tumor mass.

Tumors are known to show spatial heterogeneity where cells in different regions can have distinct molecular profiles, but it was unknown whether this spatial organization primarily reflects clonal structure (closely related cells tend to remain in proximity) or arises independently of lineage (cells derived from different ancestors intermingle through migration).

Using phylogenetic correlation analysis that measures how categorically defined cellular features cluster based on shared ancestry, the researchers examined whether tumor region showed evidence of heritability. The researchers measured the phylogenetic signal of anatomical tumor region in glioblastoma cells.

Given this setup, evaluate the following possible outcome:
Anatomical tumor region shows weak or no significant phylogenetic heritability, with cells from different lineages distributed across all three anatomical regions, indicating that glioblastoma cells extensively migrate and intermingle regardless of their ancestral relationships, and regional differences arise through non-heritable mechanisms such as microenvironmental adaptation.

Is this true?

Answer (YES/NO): NO